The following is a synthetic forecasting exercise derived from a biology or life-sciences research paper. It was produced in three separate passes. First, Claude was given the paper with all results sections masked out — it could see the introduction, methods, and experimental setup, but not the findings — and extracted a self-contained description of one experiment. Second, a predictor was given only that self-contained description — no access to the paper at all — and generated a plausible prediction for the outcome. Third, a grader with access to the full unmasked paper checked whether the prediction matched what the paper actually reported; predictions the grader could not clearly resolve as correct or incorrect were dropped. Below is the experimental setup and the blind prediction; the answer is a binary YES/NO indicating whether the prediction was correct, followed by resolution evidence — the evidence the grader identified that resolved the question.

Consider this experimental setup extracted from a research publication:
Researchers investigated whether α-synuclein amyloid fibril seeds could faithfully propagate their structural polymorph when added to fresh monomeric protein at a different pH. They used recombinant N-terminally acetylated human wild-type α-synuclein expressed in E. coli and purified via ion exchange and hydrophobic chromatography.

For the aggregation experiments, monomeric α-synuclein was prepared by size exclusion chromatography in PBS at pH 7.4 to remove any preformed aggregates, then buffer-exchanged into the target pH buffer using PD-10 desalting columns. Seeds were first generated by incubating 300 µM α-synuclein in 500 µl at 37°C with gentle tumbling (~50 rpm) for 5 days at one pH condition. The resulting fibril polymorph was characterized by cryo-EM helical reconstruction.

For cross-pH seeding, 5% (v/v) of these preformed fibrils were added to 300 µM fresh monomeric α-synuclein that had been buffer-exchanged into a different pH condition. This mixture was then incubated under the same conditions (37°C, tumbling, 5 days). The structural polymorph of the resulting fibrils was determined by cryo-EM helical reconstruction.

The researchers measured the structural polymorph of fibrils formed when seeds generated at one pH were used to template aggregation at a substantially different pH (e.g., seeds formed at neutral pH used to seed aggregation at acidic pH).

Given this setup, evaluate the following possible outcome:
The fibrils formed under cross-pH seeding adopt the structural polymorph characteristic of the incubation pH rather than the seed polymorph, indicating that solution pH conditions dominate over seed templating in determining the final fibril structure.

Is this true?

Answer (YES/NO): YES